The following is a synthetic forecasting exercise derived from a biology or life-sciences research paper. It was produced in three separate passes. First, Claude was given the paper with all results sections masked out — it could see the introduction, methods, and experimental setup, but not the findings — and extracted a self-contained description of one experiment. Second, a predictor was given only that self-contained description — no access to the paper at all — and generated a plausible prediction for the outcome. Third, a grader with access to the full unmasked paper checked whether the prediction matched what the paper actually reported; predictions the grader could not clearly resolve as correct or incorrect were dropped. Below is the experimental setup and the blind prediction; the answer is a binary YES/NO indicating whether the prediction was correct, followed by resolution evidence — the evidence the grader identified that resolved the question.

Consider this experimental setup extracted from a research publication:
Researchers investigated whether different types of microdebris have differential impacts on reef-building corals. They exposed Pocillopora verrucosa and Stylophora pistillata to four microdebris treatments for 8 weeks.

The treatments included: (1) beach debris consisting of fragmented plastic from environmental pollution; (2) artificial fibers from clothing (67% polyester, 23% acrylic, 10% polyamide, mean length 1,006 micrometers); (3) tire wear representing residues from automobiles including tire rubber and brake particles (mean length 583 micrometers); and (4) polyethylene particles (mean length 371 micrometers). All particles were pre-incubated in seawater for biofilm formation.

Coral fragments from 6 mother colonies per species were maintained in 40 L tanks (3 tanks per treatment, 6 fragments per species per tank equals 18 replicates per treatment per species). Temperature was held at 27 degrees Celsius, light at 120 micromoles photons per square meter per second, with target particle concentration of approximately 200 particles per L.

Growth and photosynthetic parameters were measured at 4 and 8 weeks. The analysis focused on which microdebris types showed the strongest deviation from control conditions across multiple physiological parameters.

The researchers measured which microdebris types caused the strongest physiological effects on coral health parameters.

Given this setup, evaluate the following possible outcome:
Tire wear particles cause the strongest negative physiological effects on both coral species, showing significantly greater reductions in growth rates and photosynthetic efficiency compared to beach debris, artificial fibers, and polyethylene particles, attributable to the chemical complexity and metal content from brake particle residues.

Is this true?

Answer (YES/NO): NO